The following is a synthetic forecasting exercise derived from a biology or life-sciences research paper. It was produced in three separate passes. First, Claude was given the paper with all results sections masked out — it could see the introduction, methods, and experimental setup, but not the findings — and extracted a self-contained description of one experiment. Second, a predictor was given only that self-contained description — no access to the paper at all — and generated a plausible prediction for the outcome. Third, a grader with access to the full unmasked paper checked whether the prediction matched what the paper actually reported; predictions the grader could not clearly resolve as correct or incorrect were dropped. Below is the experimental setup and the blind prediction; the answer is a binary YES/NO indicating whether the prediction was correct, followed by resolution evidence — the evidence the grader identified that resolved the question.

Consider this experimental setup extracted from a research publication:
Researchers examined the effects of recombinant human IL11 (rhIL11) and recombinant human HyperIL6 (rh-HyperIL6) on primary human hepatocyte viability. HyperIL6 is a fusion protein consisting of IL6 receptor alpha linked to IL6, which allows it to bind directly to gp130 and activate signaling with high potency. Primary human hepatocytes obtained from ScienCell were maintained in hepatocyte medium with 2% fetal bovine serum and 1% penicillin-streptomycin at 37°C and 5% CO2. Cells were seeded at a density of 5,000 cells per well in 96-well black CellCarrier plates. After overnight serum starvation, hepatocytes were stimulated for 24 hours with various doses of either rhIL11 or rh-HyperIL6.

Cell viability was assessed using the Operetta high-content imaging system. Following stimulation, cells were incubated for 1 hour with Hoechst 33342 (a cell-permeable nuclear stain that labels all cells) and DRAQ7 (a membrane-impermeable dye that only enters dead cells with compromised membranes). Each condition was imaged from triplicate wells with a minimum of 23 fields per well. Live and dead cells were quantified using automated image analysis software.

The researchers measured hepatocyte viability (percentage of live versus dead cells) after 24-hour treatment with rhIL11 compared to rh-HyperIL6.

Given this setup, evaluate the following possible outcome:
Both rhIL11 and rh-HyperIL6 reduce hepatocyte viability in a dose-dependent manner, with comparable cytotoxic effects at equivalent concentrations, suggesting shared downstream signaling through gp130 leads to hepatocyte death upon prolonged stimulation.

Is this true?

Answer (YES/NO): NO